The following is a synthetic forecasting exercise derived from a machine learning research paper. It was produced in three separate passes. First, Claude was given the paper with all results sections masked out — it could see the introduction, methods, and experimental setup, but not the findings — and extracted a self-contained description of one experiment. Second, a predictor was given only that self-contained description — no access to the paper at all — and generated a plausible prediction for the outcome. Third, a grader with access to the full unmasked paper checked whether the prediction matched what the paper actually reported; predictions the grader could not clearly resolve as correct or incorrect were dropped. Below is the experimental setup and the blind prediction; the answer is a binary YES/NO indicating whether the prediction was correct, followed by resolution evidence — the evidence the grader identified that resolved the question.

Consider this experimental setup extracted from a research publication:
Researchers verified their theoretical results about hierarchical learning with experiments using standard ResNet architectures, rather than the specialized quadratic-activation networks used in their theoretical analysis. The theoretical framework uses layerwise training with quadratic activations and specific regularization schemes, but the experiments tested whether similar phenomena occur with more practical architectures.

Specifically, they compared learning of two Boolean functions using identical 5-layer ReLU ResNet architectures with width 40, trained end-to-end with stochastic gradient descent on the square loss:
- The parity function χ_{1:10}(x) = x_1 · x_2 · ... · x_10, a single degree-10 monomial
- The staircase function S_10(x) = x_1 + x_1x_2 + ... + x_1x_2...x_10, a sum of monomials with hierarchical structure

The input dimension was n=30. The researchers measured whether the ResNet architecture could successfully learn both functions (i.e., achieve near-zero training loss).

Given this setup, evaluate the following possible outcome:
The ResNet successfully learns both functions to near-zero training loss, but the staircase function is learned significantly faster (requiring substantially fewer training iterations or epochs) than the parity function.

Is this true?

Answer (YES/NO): NO